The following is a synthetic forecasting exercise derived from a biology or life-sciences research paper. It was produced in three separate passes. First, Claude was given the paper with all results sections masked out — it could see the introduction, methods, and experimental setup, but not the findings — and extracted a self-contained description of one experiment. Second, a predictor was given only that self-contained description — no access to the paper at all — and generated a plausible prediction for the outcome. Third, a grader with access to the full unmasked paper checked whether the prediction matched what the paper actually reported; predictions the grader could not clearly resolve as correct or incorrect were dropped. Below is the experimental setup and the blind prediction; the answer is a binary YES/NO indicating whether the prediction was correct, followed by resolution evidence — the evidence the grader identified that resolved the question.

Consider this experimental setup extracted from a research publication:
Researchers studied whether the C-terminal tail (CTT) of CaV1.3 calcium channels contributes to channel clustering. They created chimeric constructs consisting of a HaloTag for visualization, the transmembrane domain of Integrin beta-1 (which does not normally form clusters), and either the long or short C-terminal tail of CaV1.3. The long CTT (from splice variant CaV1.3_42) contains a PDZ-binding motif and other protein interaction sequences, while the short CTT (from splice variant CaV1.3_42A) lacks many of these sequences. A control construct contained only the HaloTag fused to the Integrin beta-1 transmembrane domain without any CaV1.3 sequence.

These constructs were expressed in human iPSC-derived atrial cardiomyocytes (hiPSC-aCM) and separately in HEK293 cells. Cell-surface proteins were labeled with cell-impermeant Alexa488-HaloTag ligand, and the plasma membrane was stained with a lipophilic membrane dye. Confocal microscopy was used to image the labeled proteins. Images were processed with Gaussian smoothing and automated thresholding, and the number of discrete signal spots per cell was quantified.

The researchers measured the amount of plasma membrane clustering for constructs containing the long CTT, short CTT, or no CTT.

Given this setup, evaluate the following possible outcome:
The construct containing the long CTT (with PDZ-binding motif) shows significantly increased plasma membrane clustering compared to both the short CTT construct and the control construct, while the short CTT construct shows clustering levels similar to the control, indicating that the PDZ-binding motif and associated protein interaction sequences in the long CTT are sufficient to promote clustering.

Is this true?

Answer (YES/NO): NO